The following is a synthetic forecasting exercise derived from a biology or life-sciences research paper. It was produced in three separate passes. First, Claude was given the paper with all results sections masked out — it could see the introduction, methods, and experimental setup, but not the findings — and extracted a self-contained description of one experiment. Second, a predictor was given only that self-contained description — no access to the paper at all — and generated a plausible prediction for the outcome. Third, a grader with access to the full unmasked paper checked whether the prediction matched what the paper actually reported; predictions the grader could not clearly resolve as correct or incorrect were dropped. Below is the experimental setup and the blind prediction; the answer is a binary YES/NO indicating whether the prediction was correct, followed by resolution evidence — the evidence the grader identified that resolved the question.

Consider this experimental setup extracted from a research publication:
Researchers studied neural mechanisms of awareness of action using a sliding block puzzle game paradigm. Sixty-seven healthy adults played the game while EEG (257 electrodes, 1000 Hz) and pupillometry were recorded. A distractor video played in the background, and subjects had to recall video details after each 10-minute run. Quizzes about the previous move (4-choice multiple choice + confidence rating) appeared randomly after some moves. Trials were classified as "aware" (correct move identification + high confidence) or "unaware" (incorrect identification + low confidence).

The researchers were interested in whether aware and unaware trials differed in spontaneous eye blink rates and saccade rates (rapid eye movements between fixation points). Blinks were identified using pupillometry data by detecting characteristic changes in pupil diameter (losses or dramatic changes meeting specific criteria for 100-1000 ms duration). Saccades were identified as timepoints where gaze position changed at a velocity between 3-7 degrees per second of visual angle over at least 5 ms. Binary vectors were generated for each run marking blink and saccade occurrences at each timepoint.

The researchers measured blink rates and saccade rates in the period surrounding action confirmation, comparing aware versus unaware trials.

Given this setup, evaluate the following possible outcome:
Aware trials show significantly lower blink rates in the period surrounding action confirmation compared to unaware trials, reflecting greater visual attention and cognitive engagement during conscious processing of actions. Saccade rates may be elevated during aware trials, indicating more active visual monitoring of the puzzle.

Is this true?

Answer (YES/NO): NO